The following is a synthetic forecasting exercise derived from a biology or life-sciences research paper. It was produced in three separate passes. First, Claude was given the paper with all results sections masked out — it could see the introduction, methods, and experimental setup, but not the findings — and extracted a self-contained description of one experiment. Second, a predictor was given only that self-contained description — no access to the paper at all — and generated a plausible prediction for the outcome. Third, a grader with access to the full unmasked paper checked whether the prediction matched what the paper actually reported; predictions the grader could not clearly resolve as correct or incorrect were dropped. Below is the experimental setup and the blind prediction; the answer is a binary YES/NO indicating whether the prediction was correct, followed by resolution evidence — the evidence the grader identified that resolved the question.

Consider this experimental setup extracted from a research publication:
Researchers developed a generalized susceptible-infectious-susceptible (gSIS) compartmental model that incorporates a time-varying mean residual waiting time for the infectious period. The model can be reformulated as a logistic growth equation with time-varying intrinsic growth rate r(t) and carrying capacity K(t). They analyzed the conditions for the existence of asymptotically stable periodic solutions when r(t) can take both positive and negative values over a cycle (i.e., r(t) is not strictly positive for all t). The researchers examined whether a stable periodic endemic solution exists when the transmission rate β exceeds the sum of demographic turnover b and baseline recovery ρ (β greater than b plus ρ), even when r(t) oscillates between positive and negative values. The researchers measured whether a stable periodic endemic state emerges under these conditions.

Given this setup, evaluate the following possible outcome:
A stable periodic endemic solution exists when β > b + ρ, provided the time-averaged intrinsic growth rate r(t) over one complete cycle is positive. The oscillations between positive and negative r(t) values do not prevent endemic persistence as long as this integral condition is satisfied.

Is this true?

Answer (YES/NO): NO